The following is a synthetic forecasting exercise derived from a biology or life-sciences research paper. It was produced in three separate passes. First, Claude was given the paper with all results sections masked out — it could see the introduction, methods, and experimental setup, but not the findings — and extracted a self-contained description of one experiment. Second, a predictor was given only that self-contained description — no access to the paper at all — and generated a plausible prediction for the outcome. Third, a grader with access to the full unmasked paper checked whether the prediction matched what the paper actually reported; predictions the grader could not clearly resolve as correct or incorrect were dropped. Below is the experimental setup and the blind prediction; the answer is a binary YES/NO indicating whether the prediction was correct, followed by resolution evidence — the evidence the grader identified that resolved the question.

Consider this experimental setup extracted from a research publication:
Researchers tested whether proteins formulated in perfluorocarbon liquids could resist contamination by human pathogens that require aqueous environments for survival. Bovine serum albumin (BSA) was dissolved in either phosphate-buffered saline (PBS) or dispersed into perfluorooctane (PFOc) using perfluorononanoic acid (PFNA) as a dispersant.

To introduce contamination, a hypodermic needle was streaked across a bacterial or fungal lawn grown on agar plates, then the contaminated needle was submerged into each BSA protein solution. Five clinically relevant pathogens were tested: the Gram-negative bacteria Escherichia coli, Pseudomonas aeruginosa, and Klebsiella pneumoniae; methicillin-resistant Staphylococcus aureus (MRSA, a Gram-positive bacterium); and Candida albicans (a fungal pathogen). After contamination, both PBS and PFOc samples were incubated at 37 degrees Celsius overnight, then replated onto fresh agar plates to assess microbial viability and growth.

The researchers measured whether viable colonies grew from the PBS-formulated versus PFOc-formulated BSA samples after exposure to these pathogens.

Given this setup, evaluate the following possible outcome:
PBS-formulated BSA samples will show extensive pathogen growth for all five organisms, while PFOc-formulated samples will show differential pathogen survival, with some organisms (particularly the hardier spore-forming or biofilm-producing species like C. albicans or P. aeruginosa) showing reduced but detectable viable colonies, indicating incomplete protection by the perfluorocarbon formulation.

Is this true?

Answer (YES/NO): NO